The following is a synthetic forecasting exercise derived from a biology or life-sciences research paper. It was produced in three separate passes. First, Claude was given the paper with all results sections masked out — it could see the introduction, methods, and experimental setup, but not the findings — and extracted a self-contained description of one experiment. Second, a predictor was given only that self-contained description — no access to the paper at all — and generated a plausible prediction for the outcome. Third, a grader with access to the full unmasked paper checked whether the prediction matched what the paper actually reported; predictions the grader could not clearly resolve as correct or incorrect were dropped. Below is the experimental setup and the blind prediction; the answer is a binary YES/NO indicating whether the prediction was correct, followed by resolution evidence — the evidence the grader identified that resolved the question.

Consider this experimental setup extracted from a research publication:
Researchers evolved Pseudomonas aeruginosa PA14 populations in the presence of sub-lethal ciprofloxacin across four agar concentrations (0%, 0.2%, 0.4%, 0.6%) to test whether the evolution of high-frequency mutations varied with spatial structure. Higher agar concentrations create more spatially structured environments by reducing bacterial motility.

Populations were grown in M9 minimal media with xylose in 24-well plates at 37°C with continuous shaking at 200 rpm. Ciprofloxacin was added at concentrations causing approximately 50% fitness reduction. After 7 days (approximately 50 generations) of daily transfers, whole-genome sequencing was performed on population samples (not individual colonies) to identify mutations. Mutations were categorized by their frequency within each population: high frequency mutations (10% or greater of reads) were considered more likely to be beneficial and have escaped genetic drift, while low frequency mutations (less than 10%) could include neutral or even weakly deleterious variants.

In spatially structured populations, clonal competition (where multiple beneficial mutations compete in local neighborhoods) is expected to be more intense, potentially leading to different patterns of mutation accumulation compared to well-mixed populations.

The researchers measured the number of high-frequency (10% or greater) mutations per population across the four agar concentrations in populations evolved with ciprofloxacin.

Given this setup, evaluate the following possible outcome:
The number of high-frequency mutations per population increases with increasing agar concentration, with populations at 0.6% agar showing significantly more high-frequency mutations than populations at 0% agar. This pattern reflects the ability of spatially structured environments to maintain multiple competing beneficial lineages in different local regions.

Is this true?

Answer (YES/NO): YES